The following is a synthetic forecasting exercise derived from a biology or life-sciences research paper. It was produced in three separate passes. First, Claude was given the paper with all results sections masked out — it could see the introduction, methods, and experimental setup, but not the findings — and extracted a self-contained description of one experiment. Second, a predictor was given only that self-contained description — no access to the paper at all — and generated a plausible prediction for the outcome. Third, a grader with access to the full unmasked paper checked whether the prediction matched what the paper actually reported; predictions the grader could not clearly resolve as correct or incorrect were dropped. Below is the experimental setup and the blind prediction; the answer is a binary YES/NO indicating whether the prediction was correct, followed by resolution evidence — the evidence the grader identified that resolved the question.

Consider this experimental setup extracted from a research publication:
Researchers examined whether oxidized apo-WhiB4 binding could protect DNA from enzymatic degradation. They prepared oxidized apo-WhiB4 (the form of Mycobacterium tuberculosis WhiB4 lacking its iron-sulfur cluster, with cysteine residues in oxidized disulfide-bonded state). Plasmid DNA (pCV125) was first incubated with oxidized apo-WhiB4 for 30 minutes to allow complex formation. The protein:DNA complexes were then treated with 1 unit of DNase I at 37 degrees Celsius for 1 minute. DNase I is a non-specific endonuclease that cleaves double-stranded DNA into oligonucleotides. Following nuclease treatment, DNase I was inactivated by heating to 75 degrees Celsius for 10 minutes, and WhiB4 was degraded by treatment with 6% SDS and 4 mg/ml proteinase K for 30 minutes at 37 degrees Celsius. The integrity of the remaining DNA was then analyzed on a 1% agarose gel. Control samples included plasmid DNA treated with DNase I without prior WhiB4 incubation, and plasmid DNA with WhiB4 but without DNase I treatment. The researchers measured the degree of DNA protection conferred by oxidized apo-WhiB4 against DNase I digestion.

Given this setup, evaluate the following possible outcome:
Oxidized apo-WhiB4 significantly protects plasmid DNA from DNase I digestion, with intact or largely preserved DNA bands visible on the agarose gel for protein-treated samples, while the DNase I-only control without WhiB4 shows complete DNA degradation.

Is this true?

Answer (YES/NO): YES